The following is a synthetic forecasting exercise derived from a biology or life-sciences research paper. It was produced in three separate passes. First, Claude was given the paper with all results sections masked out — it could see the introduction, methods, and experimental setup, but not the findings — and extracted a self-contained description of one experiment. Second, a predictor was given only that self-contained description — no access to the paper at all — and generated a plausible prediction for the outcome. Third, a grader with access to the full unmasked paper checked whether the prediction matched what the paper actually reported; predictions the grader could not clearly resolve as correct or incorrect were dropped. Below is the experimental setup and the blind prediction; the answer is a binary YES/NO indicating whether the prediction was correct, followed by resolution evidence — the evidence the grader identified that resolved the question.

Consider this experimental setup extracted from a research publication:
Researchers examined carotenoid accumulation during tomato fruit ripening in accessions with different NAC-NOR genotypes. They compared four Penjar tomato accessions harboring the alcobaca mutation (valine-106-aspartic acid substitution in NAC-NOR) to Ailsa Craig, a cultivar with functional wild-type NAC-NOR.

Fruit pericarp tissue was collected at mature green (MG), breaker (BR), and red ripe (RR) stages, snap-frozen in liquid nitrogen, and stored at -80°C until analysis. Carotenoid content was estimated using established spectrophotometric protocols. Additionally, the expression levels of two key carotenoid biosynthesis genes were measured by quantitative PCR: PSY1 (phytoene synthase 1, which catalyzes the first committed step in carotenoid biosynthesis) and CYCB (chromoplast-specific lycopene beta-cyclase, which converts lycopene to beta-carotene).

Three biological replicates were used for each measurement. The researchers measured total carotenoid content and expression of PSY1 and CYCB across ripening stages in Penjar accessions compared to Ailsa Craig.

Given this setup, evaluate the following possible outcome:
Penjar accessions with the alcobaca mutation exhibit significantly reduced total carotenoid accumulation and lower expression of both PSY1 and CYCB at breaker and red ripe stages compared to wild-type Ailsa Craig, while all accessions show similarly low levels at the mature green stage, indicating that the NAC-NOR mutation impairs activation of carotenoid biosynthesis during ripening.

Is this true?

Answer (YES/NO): NO